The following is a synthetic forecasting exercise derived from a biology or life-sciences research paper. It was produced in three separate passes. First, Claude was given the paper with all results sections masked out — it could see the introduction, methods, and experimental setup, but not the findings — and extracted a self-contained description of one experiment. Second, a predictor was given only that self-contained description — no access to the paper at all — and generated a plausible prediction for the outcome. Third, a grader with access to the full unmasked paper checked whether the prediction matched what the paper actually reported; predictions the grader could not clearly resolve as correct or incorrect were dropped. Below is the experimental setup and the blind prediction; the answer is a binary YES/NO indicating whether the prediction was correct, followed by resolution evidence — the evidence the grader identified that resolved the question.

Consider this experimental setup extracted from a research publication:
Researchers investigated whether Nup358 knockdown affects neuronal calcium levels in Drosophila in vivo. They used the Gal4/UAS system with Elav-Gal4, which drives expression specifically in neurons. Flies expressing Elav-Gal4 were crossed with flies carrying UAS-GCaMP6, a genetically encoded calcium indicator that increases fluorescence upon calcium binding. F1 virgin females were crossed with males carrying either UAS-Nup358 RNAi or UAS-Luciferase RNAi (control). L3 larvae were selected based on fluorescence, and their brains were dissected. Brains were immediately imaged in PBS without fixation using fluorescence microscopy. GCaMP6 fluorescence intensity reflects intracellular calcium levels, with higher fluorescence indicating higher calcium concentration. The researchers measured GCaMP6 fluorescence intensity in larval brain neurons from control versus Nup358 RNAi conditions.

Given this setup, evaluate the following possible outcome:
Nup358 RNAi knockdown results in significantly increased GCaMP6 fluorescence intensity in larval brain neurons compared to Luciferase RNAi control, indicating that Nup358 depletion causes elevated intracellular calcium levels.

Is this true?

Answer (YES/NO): YES